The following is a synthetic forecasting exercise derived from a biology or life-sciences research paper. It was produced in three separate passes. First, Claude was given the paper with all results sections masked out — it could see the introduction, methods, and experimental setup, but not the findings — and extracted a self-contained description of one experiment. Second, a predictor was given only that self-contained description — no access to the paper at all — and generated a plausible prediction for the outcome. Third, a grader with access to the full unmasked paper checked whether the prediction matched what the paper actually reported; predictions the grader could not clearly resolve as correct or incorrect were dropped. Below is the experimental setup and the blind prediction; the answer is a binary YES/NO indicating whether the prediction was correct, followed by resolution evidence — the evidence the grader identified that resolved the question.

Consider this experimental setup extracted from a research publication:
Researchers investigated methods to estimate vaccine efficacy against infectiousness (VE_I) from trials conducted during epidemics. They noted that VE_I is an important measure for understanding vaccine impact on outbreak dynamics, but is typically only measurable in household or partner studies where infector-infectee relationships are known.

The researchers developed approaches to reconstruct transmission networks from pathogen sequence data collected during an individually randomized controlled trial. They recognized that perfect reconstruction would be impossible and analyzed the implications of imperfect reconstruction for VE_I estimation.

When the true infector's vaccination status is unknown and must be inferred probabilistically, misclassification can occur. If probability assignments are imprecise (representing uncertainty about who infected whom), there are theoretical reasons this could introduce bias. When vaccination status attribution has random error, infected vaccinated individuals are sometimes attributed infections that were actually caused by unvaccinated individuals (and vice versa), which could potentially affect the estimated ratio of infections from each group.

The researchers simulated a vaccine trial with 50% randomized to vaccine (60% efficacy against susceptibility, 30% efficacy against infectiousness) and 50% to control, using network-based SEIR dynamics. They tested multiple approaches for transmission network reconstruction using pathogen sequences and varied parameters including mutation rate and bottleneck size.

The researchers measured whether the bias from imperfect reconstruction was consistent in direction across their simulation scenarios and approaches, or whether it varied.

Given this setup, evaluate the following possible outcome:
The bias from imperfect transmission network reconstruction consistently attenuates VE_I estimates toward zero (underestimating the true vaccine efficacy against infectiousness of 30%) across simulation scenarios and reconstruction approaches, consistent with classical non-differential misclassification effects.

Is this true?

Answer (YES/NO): YES